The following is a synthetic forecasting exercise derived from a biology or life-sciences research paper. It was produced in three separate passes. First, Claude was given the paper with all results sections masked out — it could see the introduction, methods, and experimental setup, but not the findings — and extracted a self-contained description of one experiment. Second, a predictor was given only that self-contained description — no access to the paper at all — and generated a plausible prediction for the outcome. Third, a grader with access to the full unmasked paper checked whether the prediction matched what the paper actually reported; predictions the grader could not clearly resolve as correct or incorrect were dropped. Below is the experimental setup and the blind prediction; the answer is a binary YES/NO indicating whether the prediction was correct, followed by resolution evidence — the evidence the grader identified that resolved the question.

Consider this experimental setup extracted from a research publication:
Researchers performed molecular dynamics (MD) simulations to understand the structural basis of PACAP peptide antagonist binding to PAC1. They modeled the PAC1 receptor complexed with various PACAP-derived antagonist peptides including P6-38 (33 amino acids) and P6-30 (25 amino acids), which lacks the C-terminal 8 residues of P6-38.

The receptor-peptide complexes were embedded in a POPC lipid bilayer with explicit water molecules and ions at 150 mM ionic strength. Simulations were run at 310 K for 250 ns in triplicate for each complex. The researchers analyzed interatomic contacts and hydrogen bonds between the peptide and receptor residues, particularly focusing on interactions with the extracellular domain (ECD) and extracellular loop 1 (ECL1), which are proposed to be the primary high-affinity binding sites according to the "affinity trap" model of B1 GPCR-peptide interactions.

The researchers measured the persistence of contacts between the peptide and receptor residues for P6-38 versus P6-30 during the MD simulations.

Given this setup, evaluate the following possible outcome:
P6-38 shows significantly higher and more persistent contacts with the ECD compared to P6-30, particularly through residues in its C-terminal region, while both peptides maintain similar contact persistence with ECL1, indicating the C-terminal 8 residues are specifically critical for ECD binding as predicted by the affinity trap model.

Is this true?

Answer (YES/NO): NO